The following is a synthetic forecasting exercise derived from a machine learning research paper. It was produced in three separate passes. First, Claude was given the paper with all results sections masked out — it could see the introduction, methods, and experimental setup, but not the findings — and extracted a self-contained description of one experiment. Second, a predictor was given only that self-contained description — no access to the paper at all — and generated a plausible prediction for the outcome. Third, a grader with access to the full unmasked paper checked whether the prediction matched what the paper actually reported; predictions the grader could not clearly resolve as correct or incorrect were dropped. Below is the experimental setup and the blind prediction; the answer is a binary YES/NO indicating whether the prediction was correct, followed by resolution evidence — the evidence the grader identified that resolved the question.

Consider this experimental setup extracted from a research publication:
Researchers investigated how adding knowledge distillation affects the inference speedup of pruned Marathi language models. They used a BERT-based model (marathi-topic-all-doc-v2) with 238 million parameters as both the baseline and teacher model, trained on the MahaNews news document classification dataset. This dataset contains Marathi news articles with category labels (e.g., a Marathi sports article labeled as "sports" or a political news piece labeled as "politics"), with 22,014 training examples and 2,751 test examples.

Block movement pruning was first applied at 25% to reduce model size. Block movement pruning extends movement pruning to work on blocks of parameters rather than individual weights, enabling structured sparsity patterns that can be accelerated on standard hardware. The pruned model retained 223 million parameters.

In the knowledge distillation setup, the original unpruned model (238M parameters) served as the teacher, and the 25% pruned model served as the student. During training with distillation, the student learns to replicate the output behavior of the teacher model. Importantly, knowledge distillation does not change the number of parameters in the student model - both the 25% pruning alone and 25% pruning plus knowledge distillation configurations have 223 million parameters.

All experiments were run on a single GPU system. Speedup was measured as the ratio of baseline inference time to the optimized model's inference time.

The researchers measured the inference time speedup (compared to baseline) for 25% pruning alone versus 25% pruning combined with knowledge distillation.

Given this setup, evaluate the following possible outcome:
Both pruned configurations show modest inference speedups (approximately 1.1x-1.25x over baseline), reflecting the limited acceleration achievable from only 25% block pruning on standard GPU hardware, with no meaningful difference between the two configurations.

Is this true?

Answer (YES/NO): NO